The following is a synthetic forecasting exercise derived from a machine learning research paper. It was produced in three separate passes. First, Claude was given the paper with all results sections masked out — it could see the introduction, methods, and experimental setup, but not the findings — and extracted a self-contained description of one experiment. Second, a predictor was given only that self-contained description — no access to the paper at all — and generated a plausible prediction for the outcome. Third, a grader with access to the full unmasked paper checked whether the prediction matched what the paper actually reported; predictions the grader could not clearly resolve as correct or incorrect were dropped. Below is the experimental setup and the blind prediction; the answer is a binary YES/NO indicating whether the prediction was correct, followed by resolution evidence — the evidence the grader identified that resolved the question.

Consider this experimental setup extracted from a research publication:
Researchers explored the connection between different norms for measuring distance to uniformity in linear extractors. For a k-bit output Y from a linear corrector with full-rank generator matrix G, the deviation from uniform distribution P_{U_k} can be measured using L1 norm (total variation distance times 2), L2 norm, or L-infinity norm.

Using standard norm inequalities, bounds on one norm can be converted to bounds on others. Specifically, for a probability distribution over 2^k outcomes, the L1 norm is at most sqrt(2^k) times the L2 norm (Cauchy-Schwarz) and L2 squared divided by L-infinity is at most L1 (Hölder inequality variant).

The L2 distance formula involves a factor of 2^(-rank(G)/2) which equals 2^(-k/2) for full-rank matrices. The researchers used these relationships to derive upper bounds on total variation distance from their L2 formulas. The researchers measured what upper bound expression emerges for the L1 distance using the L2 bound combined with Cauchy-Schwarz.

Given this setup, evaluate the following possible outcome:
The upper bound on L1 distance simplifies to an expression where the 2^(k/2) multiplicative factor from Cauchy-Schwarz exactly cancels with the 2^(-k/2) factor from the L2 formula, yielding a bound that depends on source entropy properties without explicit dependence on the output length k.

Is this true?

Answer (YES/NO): YES